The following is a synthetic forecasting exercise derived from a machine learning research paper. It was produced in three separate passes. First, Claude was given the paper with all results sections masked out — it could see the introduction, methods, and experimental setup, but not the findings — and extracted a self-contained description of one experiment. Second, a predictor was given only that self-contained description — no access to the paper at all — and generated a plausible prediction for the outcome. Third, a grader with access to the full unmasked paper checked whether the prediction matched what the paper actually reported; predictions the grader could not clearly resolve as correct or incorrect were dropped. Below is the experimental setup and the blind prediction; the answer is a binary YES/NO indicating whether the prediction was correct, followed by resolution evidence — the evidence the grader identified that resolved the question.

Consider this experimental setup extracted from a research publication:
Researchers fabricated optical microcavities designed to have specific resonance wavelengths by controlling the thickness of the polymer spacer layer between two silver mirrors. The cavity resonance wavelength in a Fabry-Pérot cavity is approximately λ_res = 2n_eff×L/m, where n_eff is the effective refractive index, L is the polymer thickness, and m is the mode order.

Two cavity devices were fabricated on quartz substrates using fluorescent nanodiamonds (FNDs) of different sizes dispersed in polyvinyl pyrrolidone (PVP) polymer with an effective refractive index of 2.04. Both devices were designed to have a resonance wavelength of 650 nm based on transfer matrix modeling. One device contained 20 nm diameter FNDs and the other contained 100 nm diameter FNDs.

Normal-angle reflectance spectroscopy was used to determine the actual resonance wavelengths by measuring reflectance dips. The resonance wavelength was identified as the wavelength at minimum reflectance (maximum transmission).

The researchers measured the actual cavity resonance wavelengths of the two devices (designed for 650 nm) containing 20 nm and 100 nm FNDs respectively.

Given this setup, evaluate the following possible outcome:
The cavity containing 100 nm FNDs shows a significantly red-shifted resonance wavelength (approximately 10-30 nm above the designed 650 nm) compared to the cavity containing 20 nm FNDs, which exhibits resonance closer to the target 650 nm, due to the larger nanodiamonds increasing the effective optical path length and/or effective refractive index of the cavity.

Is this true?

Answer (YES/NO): NO